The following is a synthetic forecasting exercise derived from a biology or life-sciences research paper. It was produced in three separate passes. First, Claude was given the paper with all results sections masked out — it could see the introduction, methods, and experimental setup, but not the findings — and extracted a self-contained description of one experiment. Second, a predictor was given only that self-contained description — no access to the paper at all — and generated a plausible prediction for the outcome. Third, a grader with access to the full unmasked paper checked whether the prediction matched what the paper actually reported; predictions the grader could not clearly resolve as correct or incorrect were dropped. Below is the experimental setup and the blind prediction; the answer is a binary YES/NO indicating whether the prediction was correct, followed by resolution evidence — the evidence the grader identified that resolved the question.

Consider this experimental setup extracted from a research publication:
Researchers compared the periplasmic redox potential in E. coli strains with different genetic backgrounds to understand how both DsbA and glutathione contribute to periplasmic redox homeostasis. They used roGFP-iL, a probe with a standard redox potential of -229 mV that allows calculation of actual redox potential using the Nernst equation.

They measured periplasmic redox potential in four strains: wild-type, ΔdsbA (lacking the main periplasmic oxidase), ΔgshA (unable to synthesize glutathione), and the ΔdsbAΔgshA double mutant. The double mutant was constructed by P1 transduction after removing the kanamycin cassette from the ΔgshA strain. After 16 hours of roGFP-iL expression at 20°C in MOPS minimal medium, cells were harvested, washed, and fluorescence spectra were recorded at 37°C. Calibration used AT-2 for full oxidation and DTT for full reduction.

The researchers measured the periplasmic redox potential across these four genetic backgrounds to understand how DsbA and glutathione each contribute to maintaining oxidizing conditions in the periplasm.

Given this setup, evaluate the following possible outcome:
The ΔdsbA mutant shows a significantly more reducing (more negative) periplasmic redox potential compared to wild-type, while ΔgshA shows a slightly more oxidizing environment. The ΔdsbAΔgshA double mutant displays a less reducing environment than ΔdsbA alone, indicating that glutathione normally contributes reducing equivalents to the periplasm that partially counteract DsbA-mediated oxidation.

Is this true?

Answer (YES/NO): NO